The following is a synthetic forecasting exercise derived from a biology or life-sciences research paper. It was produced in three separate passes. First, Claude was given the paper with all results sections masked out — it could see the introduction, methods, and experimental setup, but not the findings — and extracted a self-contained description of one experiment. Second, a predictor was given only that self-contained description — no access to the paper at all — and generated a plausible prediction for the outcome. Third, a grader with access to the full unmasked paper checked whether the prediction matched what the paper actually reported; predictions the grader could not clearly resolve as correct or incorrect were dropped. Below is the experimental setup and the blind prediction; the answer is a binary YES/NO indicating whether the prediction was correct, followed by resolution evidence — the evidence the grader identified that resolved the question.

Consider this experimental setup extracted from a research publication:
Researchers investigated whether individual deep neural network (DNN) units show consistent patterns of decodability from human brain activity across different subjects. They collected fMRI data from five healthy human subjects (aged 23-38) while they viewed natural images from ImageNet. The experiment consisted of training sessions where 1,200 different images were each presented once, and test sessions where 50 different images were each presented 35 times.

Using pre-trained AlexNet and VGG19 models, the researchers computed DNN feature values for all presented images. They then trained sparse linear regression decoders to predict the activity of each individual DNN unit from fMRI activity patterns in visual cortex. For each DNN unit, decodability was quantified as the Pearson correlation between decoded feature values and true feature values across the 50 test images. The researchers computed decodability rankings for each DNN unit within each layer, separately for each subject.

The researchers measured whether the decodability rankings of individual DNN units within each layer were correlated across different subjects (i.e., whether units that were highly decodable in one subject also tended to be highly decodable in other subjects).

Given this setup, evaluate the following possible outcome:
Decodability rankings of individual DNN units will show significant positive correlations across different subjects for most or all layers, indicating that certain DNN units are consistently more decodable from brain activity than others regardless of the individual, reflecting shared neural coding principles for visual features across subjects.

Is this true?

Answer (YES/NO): YES